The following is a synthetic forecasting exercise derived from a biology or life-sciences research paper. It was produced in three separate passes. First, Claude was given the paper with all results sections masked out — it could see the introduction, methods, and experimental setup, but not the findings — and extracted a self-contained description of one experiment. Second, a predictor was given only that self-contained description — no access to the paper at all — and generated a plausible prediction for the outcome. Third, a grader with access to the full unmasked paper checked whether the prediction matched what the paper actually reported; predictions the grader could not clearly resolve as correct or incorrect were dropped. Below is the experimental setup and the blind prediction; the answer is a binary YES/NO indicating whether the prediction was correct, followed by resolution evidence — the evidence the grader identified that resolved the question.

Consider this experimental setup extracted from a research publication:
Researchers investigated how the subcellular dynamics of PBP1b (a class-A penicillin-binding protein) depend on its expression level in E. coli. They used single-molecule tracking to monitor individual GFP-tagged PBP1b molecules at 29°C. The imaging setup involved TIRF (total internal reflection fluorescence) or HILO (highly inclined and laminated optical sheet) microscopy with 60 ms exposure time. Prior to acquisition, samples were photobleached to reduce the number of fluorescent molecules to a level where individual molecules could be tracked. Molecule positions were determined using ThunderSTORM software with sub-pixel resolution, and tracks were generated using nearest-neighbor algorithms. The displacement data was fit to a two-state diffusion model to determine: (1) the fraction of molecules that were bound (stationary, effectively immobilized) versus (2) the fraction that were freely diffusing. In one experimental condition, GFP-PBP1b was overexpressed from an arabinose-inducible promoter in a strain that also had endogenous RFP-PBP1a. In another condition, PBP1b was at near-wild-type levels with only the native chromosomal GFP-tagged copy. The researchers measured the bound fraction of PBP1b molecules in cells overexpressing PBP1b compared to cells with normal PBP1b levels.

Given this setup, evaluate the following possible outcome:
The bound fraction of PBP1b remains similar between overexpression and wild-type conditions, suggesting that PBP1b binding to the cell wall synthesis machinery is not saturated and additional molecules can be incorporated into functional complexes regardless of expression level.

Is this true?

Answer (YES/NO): NO